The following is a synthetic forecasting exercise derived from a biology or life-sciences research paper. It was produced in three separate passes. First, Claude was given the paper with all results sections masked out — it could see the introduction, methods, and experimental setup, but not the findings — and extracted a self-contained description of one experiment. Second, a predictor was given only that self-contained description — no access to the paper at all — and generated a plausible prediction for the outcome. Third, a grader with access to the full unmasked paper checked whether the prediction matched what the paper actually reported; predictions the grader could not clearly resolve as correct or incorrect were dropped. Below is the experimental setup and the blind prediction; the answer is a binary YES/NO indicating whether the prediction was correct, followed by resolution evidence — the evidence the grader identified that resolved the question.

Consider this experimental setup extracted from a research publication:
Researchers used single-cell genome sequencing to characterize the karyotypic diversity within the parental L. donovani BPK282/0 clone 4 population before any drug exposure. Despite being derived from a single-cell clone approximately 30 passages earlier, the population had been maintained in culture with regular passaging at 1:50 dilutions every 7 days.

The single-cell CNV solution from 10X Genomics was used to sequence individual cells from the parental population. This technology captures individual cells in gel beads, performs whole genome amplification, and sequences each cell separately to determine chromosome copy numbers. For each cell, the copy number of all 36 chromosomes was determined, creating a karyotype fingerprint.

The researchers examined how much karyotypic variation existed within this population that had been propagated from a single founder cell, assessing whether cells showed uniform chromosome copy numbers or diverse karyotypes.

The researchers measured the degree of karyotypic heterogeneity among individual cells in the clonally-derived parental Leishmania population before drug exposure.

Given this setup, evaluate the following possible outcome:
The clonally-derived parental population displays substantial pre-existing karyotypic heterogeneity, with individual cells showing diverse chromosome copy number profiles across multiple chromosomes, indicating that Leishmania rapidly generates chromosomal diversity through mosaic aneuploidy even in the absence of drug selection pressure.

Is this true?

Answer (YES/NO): NO